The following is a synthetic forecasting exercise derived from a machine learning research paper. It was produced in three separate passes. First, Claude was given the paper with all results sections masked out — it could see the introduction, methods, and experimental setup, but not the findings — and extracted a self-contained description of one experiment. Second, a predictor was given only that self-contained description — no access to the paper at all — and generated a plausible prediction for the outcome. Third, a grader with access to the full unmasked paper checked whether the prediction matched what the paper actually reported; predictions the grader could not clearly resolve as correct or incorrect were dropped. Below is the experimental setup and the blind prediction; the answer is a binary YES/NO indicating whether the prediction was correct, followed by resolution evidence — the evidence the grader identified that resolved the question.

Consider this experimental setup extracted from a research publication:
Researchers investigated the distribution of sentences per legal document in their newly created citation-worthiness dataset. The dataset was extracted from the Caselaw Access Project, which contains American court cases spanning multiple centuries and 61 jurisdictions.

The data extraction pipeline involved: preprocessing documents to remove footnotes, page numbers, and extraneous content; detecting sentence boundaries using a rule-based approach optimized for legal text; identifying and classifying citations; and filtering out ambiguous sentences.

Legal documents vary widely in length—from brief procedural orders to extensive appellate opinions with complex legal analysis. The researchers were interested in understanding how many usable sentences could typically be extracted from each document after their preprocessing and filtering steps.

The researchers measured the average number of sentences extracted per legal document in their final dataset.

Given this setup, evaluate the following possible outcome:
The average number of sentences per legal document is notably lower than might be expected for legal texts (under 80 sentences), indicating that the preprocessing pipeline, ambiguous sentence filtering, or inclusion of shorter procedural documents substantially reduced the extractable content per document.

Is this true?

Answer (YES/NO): YES